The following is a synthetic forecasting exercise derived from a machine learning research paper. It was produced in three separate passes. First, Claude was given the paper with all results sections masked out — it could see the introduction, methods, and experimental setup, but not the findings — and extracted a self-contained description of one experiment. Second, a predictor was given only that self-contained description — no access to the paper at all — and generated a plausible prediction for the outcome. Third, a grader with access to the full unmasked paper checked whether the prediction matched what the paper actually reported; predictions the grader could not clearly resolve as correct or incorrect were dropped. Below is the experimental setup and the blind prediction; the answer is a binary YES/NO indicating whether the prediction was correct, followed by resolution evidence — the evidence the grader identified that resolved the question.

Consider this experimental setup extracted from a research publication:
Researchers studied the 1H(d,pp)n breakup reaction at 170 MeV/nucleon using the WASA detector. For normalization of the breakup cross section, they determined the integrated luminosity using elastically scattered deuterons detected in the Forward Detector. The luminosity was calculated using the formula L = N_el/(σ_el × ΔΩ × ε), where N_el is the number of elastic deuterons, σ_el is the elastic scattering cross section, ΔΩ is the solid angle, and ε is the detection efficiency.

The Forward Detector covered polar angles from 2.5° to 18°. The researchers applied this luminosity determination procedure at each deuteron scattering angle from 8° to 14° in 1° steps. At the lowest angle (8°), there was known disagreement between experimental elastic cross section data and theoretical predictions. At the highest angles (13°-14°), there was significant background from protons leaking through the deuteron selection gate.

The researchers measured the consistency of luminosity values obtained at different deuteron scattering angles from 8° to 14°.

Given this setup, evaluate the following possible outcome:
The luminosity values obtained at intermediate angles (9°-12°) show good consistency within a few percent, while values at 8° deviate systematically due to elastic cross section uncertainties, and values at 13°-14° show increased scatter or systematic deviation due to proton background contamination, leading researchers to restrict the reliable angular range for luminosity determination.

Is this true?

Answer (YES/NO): YES